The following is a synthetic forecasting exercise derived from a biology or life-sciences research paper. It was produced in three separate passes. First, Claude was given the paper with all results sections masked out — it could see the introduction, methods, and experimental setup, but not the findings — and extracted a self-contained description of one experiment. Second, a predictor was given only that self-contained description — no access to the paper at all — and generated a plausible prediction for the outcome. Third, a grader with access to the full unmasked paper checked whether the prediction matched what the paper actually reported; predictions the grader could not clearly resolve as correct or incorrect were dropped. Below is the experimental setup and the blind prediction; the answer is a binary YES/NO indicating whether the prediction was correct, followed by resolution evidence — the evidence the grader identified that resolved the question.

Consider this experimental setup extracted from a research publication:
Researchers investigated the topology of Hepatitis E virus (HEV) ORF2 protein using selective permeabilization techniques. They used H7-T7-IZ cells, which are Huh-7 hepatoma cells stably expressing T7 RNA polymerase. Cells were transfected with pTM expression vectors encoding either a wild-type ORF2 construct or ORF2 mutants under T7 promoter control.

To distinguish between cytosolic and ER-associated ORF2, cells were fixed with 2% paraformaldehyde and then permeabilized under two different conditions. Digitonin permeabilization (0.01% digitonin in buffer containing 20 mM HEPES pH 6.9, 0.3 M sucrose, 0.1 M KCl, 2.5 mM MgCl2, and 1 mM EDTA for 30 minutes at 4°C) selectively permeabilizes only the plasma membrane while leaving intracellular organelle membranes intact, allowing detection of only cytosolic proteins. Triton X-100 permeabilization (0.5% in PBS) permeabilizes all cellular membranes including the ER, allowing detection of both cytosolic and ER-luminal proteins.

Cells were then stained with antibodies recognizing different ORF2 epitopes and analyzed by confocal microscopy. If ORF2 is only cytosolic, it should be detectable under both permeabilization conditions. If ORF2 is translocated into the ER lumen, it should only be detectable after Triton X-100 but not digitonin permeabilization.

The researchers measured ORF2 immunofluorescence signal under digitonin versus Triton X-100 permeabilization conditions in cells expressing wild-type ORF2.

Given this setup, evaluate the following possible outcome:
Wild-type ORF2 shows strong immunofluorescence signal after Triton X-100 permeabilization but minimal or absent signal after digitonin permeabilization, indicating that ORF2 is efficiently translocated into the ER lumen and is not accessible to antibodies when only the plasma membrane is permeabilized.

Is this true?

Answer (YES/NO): NO